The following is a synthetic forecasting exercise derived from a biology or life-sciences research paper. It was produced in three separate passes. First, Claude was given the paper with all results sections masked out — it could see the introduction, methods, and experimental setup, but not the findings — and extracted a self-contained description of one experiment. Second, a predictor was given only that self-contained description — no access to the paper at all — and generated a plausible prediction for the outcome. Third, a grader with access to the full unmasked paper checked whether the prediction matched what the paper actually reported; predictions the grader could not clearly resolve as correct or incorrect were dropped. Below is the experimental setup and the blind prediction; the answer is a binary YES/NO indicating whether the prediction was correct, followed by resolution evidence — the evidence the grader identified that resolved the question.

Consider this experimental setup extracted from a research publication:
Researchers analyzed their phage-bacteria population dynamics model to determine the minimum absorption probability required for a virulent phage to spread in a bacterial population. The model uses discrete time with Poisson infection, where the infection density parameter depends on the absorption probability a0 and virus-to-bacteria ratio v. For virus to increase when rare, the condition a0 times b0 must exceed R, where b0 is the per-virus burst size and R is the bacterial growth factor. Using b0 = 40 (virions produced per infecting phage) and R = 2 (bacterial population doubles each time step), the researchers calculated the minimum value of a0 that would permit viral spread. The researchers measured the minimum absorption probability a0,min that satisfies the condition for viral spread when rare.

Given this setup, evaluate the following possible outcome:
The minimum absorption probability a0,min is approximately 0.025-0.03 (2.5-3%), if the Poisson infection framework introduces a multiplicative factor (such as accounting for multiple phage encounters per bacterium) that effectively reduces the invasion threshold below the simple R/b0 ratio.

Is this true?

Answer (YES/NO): NO